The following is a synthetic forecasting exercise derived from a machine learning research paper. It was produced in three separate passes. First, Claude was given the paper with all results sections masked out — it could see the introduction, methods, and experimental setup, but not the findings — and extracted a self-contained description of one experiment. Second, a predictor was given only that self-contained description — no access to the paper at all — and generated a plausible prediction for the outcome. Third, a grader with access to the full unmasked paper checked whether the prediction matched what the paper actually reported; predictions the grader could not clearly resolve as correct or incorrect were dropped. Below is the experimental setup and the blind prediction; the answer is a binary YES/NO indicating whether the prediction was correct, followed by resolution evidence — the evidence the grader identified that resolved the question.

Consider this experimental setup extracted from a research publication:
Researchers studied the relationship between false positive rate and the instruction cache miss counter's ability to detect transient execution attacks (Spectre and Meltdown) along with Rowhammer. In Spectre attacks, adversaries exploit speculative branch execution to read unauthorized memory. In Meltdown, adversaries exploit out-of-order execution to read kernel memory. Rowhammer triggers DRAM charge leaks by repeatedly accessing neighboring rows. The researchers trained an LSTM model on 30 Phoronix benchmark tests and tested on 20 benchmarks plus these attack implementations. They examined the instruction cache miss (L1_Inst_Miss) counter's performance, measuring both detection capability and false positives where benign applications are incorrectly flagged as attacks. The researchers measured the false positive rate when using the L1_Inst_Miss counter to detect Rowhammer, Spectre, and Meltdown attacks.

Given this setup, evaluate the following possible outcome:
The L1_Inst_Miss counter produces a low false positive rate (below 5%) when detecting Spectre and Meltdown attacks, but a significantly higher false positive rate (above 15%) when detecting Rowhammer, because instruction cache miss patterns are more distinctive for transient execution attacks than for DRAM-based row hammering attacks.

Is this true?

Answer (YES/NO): NO